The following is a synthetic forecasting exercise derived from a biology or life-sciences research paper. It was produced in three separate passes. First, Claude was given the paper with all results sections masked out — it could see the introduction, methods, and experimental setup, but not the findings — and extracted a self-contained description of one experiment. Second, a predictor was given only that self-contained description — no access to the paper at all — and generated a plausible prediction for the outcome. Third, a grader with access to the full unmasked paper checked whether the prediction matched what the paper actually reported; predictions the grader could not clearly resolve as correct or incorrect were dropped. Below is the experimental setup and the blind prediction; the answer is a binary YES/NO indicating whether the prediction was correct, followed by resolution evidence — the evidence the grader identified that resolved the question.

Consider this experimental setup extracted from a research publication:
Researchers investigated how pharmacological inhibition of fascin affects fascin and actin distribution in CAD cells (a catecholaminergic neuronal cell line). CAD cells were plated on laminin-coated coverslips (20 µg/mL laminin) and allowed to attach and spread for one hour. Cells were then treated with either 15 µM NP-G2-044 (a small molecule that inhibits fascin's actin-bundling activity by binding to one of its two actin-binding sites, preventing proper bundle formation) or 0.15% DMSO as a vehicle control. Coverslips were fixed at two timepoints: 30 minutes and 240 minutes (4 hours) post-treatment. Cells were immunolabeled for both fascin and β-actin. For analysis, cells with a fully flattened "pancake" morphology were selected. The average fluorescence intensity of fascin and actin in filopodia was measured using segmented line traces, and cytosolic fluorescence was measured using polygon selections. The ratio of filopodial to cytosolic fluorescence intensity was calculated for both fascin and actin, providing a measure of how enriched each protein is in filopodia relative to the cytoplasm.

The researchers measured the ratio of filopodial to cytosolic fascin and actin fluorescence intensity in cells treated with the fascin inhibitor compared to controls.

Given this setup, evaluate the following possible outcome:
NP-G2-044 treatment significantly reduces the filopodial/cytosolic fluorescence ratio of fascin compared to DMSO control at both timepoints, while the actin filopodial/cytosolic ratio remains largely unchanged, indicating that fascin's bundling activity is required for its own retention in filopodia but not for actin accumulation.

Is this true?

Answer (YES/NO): NO